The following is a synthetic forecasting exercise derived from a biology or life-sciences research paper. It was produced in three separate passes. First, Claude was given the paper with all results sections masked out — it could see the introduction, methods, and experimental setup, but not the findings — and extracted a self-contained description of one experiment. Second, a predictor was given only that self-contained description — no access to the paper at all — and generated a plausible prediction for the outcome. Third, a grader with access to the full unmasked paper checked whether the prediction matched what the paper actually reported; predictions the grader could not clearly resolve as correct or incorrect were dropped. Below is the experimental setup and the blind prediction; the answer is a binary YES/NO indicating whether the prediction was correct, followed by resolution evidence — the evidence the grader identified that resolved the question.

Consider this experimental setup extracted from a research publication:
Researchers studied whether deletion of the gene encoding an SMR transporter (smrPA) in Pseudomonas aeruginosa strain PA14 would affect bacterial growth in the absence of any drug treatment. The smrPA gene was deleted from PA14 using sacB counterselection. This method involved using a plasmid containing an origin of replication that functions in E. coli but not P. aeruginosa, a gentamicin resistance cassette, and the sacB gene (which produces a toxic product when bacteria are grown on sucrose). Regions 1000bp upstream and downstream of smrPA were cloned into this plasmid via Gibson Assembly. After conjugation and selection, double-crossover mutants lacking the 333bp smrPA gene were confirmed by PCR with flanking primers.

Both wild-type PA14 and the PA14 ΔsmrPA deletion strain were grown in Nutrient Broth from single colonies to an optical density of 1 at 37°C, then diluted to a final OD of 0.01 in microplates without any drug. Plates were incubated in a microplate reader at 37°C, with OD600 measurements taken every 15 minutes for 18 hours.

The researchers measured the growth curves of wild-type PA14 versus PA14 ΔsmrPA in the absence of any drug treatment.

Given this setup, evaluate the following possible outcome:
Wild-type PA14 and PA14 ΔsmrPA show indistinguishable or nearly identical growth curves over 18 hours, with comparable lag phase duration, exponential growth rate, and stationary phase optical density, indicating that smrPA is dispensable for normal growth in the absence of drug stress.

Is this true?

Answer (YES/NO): YES